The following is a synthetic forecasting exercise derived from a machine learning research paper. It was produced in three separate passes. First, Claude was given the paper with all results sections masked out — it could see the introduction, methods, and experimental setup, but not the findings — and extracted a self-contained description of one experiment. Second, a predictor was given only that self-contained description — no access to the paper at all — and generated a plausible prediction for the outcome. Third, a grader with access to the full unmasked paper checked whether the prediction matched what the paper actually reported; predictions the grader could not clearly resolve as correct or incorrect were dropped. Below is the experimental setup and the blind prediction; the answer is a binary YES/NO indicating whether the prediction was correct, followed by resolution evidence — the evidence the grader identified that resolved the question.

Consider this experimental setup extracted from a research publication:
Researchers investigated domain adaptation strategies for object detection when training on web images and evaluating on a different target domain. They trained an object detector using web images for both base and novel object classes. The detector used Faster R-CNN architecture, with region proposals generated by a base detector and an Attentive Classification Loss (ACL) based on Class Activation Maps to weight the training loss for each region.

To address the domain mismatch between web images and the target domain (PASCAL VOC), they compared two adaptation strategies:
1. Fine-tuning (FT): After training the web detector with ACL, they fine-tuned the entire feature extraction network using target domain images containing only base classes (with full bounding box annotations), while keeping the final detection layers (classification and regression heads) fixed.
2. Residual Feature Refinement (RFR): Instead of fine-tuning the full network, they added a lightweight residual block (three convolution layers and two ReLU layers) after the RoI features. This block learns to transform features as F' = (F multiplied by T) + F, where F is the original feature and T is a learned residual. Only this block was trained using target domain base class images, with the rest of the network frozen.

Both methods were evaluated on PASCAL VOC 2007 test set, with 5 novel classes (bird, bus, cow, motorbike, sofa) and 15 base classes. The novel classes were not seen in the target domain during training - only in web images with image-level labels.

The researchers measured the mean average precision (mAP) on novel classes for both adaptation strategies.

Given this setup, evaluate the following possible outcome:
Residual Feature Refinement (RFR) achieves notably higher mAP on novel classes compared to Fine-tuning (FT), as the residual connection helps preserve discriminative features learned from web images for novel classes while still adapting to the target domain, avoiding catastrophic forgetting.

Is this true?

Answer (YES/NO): YES